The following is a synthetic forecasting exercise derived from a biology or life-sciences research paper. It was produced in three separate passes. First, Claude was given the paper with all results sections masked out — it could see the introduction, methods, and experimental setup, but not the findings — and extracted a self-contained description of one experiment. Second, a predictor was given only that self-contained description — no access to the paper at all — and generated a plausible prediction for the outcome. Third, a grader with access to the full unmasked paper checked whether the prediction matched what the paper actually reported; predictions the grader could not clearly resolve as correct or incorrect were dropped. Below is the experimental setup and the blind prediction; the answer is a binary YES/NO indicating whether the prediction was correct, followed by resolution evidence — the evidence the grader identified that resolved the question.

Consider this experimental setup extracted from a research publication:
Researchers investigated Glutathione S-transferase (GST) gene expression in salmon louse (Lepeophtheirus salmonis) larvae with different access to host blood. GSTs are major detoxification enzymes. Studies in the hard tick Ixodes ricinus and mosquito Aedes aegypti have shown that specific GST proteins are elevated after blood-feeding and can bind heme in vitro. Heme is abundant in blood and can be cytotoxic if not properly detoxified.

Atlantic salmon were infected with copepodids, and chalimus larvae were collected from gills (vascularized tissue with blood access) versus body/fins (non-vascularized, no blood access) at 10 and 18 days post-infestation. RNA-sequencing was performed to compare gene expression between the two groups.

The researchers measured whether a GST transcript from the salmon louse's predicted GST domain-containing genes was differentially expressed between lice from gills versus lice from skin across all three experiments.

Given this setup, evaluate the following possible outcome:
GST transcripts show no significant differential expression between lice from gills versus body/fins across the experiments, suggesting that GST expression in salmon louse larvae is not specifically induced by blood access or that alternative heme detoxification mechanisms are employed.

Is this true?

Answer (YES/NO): NO